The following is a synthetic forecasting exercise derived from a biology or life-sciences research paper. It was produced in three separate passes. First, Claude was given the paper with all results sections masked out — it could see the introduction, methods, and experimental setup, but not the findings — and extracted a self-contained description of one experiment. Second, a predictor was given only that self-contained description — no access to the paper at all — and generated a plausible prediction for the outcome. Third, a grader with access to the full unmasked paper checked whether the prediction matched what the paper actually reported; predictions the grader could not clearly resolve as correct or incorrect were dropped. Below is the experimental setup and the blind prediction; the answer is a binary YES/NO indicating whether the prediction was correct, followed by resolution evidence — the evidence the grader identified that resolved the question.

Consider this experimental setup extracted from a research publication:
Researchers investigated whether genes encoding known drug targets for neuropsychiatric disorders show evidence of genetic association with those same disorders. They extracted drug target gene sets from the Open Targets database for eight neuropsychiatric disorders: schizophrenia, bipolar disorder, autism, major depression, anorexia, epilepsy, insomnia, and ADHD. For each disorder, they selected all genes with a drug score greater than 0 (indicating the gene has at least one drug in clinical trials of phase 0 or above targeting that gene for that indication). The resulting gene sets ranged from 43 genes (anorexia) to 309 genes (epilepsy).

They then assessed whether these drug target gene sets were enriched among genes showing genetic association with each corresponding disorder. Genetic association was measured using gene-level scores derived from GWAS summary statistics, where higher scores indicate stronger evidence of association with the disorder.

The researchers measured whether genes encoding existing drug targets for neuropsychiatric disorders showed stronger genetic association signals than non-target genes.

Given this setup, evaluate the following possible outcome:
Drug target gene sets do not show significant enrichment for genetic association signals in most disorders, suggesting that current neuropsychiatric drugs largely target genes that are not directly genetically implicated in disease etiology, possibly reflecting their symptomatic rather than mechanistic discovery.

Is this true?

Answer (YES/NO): NO